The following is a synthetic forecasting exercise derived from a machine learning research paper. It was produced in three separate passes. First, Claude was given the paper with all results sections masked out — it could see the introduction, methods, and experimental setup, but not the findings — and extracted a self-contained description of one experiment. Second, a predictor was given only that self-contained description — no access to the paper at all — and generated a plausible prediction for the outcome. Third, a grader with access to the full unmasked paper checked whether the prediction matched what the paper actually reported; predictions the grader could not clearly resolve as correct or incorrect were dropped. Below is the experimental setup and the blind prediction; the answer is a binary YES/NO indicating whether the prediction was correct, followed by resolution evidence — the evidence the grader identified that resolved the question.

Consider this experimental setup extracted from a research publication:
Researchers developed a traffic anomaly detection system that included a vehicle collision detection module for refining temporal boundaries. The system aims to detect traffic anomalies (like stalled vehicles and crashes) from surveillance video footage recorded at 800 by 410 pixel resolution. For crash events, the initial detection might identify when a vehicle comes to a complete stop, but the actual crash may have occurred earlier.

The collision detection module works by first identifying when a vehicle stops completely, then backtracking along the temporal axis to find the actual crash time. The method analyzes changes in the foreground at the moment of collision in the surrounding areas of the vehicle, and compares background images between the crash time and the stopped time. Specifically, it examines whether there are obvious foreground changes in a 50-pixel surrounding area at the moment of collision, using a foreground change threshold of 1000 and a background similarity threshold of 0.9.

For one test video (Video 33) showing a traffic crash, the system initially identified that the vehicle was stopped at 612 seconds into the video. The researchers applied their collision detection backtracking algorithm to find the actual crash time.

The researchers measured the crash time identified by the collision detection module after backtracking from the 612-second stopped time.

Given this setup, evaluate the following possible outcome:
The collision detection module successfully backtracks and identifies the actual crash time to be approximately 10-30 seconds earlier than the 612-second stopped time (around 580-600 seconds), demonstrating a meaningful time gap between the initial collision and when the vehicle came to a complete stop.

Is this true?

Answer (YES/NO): NO